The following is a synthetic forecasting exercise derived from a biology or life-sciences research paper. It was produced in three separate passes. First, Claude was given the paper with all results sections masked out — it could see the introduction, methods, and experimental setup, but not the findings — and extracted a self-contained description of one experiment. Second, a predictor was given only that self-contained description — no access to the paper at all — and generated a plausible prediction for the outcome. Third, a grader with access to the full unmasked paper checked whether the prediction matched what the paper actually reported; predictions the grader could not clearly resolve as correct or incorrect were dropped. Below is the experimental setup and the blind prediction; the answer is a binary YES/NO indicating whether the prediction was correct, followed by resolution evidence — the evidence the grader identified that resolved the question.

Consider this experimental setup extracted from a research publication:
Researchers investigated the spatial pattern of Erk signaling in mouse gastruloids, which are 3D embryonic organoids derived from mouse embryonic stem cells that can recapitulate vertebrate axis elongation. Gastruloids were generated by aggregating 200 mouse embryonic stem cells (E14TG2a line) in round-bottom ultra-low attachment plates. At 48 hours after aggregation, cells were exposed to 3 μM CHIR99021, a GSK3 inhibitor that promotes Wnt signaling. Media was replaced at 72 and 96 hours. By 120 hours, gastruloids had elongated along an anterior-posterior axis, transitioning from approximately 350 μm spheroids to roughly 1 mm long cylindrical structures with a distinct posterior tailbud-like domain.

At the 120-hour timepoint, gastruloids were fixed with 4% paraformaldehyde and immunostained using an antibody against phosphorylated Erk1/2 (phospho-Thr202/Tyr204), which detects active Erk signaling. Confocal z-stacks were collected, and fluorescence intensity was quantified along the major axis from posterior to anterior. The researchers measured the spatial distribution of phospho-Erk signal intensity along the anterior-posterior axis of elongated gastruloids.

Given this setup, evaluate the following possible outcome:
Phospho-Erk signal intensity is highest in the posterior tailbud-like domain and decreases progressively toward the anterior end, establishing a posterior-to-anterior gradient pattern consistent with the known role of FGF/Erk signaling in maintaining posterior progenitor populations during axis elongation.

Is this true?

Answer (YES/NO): NO